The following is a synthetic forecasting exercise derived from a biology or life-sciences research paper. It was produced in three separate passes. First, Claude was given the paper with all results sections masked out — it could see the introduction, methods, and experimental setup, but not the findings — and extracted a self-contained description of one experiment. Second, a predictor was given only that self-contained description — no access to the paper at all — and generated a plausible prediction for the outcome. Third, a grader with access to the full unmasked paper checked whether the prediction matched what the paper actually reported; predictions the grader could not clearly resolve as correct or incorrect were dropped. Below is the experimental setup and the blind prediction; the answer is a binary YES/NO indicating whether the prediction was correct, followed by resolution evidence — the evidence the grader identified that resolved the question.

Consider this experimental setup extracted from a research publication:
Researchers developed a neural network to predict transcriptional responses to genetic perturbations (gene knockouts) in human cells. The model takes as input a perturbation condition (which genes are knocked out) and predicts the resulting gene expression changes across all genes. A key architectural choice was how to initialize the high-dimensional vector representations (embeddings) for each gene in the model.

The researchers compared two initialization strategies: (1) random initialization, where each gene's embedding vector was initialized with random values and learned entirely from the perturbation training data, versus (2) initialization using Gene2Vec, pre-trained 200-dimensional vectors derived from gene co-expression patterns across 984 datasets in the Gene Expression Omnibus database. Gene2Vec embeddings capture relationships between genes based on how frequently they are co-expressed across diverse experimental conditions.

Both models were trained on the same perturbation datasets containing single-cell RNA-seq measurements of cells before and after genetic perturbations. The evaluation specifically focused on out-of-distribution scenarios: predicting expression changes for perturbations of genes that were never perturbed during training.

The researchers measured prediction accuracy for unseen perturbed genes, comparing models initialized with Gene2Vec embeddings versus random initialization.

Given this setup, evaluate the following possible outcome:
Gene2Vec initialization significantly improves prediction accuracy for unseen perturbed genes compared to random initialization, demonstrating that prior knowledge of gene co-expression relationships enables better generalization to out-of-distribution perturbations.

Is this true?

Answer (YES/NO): YES